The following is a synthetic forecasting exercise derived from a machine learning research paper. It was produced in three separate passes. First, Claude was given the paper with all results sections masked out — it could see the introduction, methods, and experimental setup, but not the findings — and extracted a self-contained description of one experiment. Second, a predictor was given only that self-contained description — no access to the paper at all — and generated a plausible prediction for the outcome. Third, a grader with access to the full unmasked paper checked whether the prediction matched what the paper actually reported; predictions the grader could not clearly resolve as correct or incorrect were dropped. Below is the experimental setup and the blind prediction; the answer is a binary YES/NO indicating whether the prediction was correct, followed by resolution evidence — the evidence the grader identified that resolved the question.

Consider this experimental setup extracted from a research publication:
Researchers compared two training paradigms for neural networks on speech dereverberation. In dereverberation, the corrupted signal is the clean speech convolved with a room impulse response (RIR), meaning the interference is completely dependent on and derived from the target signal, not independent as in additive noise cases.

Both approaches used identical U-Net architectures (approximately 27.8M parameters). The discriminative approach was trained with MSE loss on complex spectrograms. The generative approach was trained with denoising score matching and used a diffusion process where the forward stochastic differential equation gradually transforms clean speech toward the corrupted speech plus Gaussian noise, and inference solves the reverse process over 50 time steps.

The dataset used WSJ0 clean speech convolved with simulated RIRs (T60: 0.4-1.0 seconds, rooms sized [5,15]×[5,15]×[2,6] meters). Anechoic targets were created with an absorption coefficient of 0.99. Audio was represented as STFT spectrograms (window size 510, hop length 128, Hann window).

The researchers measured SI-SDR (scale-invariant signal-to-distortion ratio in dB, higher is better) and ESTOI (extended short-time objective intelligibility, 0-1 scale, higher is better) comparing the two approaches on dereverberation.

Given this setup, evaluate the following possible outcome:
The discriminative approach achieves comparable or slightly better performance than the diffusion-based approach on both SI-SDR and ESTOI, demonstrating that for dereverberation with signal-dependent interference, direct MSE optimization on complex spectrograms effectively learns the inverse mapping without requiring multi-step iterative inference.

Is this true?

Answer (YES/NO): NO